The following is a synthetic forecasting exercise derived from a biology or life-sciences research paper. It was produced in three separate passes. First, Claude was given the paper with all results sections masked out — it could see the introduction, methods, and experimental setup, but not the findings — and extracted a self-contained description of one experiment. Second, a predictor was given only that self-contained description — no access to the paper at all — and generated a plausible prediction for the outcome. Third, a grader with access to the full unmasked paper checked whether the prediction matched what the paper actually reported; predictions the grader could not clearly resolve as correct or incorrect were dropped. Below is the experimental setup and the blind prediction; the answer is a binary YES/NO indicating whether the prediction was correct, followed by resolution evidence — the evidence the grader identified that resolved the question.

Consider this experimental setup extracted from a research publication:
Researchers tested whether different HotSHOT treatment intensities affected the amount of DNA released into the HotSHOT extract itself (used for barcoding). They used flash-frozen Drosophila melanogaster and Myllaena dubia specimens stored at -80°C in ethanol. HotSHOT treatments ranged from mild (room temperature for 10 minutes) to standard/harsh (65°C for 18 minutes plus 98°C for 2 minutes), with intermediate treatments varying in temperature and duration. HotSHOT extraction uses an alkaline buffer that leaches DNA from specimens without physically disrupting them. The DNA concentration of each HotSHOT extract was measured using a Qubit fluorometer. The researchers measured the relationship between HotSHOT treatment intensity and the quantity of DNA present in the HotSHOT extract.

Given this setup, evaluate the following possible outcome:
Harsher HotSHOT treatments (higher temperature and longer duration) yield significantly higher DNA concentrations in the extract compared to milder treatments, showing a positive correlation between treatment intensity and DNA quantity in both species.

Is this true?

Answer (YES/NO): YES